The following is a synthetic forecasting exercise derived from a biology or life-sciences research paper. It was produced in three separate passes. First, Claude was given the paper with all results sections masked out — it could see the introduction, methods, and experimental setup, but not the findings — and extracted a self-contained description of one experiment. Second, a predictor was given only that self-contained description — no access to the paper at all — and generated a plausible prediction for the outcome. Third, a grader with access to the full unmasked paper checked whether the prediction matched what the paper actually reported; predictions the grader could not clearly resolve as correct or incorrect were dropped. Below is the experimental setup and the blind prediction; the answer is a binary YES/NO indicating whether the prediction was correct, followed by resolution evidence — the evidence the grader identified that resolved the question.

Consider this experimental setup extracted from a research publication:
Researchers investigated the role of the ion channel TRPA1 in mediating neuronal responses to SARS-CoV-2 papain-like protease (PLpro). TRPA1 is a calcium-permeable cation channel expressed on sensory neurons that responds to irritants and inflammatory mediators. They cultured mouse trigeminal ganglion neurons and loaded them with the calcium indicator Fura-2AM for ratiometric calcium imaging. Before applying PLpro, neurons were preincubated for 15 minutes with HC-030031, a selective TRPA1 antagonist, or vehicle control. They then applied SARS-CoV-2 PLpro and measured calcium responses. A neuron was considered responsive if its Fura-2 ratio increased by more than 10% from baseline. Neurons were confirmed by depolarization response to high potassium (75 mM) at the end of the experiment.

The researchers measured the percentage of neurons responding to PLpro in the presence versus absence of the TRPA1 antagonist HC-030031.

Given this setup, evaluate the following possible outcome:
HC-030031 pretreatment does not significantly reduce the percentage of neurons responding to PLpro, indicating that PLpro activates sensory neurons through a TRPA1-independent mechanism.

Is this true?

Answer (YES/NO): NO